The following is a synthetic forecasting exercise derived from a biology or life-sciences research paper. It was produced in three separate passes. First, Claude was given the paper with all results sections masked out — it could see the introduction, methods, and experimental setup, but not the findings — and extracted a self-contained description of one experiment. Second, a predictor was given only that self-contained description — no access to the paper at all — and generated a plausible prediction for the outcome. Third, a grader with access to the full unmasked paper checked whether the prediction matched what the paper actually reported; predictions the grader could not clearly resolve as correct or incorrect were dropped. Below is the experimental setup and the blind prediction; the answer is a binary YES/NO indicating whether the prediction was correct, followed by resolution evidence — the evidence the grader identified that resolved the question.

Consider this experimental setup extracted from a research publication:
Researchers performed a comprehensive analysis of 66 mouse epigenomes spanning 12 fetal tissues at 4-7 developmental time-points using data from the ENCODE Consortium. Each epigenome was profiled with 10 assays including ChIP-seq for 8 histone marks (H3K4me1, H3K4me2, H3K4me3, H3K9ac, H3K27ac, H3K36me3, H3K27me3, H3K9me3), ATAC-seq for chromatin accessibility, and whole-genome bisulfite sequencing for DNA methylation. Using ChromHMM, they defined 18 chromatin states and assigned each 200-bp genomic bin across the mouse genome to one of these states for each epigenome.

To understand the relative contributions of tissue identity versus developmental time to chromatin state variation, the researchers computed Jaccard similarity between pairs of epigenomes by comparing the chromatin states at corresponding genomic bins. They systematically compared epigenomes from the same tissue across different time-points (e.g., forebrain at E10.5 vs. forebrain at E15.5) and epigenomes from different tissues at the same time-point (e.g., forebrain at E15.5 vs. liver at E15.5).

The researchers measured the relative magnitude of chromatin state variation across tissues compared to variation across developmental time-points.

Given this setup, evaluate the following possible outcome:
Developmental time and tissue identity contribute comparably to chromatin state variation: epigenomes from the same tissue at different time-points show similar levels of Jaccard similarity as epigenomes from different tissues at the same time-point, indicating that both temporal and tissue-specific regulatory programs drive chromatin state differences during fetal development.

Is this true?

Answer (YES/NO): NO